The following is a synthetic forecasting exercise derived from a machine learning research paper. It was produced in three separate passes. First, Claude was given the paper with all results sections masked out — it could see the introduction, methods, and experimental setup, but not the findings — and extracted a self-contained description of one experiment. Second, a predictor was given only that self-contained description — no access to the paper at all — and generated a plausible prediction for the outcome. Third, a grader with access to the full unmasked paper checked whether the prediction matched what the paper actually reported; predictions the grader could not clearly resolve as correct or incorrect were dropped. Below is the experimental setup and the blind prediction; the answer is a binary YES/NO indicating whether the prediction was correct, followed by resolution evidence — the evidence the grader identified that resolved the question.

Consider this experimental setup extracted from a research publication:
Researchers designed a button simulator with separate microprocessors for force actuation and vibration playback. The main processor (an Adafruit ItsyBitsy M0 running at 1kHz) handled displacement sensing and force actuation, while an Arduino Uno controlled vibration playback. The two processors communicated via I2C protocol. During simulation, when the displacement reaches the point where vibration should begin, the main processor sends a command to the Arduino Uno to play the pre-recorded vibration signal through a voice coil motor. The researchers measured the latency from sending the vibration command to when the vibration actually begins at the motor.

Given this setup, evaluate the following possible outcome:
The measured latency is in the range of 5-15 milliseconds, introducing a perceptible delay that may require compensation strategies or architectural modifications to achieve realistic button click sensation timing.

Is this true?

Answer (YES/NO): YES